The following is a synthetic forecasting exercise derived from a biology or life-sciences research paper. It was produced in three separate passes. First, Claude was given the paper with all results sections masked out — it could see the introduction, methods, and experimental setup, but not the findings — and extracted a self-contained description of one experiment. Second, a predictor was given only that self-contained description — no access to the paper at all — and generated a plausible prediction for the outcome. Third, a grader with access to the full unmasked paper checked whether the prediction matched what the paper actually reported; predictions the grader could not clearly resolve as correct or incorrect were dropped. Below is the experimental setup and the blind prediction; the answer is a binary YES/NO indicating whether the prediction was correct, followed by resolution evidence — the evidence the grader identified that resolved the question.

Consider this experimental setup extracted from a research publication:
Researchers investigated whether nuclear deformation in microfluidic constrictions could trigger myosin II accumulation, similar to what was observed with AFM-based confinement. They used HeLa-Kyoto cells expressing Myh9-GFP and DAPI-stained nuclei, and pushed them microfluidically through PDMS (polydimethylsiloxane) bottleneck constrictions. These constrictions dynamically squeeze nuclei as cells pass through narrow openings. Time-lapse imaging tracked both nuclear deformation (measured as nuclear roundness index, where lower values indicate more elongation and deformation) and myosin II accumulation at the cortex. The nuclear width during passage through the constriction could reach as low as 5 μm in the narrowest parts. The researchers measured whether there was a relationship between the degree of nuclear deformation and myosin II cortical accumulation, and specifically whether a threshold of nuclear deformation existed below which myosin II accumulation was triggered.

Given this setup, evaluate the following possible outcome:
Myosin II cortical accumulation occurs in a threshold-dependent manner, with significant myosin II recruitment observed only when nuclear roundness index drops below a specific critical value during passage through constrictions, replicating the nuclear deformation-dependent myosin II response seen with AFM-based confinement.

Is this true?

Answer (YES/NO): YES